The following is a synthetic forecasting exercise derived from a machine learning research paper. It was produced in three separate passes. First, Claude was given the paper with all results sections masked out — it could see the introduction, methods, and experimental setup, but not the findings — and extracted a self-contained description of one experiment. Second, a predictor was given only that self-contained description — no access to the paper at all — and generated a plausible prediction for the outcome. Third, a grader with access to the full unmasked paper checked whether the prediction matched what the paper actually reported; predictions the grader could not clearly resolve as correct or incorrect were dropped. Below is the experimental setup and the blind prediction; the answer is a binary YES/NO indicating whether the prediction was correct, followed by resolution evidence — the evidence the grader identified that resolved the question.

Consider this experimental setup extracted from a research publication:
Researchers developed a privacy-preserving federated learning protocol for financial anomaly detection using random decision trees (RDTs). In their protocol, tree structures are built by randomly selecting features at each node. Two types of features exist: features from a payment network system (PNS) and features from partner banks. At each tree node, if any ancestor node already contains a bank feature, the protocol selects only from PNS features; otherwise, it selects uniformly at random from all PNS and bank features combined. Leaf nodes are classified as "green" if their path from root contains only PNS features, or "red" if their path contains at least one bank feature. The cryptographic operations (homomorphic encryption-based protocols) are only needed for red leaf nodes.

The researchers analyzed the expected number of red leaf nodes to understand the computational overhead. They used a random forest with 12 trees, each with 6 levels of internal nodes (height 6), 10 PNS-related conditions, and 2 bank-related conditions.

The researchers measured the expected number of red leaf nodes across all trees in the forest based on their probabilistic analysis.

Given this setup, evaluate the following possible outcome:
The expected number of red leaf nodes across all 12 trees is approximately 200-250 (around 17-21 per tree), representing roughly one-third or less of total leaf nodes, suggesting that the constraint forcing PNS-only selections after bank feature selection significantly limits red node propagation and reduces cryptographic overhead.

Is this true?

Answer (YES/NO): NO